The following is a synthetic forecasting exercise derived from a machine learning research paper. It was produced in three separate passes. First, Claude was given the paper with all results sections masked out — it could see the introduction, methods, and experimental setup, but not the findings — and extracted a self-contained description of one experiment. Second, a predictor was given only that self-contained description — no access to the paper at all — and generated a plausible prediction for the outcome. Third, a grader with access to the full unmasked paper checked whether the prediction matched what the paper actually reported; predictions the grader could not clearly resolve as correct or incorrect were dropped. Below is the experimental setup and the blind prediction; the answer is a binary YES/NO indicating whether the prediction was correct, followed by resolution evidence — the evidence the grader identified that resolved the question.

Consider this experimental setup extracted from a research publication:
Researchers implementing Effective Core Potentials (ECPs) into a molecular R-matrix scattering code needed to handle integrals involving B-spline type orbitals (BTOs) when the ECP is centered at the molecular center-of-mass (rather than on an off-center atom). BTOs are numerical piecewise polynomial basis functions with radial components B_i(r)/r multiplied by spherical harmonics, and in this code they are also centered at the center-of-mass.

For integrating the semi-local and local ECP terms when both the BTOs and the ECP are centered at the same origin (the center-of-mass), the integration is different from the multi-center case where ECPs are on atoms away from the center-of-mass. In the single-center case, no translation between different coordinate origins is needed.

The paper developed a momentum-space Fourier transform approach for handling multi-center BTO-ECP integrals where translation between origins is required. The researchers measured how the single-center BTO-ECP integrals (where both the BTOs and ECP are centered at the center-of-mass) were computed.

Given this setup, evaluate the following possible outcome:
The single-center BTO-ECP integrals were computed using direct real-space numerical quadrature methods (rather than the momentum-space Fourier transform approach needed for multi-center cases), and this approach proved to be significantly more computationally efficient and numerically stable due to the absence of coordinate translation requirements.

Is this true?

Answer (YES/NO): NO